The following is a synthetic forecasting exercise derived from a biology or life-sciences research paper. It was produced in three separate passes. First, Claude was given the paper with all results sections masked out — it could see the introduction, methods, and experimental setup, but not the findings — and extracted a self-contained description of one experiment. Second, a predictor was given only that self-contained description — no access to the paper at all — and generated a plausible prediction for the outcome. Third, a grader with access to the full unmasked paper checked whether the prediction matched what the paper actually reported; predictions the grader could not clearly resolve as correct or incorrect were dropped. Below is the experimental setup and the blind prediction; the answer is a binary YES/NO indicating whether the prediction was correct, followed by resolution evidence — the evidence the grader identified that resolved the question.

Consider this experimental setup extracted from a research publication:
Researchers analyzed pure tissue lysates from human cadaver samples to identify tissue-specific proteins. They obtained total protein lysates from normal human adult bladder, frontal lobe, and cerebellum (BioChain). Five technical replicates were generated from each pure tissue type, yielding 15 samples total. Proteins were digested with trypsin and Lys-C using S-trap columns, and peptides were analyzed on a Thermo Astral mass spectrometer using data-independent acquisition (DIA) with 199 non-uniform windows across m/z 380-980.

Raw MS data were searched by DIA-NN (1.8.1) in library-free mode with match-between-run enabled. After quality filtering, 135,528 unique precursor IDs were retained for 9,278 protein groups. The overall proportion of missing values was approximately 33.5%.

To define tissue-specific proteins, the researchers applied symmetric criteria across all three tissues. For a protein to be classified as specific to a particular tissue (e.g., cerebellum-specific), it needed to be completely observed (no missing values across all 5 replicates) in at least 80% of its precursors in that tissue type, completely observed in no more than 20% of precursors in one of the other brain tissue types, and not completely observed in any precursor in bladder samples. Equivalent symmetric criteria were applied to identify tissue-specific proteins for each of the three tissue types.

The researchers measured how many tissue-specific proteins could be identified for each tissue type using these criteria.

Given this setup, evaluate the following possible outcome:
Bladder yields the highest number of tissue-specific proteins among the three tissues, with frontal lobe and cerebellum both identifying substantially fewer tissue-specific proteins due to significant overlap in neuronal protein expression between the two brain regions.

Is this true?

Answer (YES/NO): NO